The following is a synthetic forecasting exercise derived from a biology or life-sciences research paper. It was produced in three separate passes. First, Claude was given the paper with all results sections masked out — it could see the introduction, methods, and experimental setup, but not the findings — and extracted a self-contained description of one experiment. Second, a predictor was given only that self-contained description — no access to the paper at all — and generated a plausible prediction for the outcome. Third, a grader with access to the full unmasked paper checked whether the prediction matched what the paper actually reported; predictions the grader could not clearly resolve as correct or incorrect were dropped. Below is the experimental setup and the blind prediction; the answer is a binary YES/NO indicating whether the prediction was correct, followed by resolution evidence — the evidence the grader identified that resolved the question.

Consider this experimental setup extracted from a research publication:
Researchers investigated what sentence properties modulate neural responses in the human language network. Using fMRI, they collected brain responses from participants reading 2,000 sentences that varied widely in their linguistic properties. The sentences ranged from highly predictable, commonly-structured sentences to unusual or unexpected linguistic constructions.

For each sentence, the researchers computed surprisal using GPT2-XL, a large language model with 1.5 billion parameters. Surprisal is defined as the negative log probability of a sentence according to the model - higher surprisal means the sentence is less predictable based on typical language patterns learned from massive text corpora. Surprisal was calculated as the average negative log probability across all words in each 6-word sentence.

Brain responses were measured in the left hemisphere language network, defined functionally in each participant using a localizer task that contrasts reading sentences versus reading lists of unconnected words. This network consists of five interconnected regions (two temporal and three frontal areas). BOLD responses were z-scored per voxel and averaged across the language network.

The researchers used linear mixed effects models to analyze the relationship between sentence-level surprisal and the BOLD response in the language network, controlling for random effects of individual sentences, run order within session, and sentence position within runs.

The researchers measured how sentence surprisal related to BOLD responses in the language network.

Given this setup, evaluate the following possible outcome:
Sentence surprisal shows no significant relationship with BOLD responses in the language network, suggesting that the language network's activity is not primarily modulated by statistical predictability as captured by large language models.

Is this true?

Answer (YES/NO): NO